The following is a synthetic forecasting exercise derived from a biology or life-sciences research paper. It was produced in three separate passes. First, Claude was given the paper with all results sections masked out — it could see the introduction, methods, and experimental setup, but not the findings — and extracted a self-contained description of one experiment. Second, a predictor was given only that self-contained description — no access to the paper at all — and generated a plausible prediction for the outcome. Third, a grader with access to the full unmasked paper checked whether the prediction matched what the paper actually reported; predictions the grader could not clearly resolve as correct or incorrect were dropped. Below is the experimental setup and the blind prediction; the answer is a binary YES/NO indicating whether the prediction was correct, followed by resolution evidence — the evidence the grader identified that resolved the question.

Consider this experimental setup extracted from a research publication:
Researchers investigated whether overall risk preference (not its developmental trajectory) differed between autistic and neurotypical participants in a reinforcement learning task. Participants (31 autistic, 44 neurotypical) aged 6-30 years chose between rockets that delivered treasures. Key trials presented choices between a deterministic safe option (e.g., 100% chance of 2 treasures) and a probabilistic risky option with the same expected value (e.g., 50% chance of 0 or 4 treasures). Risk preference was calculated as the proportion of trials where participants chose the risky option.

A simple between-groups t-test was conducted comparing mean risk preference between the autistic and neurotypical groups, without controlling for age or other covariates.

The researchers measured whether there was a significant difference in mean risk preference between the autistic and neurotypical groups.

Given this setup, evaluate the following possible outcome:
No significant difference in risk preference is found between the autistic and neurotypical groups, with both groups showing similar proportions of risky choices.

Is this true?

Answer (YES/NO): YES